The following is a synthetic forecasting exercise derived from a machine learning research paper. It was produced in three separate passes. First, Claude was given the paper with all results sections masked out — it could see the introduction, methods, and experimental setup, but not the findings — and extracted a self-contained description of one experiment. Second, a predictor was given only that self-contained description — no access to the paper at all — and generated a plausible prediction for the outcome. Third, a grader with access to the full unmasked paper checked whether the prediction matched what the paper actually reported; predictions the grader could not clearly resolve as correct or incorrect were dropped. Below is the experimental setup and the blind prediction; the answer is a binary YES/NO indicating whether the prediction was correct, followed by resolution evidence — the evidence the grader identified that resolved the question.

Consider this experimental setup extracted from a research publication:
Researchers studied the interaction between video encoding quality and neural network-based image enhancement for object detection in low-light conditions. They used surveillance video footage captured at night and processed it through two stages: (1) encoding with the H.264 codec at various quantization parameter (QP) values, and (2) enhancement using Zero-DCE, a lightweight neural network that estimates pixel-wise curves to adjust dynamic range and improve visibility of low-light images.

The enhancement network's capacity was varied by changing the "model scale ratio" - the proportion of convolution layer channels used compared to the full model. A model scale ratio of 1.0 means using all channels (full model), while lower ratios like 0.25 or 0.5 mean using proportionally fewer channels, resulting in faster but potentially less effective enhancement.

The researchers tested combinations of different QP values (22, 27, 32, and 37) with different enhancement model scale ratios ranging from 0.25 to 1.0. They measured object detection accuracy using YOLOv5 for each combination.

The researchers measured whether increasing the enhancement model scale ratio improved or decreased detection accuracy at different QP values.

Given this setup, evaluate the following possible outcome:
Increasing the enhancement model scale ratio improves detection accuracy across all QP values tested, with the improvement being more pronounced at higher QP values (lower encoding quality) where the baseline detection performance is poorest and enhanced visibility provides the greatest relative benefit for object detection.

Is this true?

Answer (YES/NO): NO